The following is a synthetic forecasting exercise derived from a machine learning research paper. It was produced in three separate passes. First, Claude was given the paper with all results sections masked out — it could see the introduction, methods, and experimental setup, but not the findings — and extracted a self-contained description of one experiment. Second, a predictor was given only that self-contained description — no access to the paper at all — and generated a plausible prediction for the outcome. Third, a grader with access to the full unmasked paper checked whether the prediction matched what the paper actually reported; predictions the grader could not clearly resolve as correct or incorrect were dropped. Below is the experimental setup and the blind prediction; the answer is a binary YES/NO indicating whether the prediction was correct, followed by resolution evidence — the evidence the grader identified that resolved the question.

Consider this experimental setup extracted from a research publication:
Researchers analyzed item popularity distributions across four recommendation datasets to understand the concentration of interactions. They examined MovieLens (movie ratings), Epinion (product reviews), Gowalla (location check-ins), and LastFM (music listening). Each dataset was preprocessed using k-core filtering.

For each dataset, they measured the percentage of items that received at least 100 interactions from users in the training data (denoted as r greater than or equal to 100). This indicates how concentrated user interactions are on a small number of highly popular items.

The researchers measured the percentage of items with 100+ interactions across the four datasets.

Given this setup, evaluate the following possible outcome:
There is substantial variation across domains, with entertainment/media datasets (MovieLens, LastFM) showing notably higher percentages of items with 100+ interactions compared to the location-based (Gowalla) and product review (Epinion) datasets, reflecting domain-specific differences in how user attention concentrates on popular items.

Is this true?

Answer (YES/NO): NO